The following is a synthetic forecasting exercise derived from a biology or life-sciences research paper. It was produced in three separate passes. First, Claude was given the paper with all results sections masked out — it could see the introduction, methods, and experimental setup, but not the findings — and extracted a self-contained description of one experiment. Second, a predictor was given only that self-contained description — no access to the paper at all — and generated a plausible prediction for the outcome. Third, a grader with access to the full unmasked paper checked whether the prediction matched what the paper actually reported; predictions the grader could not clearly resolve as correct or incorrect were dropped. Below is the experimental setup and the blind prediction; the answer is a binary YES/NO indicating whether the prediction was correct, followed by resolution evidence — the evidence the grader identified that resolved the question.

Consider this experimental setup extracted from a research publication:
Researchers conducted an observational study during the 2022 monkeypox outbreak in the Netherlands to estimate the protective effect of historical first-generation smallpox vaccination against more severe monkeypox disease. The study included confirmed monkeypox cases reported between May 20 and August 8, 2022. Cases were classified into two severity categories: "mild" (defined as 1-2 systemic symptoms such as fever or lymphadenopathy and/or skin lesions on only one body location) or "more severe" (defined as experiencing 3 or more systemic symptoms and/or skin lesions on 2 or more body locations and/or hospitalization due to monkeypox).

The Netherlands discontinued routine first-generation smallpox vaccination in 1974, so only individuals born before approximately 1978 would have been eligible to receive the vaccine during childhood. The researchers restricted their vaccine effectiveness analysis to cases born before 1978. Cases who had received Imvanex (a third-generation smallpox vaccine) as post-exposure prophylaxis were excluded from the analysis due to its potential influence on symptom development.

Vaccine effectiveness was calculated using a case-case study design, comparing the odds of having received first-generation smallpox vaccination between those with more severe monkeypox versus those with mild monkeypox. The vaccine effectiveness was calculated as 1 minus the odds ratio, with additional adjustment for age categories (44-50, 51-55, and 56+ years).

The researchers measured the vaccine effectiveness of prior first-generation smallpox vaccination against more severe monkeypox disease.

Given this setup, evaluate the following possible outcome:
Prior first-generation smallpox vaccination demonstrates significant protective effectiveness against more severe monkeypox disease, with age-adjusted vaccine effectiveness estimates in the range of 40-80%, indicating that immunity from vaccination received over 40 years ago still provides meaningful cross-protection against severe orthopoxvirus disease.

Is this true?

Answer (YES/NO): YES